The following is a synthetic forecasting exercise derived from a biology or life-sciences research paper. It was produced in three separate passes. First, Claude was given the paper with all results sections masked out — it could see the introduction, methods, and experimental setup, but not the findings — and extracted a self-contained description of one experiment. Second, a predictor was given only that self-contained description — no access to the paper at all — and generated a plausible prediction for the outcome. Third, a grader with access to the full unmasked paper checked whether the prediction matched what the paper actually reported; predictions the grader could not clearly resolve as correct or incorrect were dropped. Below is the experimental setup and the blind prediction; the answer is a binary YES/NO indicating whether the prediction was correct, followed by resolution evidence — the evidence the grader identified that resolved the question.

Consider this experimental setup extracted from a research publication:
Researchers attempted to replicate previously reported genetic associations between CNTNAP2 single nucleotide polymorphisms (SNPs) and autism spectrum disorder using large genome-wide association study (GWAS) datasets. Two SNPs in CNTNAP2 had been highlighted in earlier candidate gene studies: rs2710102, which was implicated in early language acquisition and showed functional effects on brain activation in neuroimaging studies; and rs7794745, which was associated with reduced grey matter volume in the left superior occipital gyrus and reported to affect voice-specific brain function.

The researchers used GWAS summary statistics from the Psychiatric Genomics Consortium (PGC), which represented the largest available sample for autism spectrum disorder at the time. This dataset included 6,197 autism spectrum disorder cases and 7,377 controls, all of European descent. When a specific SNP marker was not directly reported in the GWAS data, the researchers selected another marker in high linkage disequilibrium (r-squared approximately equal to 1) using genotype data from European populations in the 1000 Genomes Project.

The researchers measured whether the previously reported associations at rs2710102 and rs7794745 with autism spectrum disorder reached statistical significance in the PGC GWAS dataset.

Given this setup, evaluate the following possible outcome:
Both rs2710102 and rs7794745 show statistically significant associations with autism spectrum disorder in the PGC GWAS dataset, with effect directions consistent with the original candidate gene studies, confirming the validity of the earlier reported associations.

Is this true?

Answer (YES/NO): NO